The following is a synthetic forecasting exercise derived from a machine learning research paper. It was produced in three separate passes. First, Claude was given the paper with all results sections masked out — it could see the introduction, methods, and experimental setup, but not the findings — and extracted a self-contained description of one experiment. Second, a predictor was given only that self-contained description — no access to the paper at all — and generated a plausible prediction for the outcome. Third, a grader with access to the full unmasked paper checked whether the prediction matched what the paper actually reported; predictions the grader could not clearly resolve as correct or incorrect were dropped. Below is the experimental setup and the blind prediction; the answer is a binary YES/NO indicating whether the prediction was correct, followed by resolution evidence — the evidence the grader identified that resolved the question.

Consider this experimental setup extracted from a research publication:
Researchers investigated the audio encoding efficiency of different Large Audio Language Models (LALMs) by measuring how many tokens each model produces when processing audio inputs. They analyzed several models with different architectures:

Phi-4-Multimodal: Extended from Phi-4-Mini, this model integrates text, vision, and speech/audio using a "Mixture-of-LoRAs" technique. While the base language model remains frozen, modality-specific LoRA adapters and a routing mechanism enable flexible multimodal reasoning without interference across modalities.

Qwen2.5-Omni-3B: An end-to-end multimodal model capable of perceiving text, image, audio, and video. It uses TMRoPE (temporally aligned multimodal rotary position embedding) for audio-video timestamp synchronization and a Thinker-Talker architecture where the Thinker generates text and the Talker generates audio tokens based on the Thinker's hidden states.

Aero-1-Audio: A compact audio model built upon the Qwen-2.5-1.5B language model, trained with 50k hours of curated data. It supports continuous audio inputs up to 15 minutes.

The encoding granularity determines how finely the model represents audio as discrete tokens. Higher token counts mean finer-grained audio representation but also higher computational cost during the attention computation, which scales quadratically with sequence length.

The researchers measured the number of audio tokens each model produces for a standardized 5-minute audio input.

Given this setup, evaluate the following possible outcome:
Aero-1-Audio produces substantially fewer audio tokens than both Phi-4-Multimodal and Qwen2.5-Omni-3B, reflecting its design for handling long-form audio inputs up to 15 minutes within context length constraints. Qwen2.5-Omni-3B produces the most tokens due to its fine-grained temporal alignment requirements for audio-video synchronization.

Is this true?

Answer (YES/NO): NO